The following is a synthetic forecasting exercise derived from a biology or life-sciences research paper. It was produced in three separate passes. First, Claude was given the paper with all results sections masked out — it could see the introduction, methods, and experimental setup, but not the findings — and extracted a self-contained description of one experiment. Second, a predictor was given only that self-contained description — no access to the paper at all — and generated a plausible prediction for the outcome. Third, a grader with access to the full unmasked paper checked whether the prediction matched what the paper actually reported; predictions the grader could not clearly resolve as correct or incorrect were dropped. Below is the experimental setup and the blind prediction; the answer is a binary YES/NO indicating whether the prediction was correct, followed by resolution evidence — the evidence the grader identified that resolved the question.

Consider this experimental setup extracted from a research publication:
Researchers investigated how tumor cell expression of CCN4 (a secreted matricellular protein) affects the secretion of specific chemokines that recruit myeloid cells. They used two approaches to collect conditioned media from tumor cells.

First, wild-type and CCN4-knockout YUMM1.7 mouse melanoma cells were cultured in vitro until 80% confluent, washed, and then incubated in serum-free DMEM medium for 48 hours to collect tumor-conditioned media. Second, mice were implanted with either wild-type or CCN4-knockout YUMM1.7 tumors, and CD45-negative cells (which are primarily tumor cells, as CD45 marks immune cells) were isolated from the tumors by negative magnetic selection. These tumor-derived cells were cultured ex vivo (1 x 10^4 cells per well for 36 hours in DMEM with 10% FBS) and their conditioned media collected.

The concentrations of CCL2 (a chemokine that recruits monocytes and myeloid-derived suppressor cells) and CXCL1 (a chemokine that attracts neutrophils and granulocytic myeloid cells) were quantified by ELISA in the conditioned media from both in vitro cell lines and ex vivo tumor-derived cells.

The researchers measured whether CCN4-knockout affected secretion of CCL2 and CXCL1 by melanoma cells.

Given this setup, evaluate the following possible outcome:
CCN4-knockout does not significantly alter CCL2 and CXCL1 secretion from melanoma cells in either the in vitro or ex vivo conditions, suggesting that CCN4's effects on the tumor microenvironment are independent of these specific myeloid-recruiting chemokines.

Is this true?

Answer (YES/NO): NO